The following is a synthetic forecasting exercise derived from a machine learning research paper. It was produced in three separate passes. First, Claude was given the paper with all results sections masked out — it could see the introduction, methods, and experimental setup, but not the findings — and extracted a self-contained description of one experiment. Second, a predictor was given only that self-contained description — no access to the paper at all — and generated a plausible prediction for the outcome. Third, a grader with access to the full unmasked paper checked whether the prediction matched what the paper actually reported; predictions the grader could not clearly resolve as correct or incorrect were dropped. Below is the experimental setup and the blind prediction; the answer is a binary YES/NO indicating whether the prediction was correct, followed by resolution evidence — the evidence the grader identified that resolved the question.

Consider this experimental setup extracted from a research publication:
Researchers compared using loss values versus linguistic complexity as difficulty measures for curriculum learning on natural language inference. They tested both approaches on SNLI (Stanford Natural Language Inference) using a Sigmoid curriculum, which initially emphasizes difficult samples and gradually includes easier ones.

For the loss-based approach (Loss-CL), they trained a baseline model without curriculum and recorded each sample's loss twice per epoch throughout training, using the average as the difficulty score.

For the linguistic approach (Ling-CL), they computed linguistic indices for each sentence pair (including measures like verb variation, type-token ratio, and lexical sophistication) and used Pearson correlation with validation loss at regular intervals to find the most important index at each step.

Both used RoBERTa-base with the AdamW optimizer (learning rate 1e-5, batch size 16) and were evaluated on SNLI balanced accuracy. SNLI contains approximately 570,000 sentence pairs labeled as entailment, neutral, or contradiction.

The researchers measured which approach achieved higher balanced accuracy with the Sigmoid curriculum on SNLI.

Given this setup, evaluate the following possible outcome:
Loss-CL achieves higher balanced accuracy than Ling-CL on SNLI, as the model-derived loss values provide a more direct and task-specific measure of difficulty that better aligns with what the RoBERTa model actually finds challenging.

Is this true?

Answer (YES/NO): YES